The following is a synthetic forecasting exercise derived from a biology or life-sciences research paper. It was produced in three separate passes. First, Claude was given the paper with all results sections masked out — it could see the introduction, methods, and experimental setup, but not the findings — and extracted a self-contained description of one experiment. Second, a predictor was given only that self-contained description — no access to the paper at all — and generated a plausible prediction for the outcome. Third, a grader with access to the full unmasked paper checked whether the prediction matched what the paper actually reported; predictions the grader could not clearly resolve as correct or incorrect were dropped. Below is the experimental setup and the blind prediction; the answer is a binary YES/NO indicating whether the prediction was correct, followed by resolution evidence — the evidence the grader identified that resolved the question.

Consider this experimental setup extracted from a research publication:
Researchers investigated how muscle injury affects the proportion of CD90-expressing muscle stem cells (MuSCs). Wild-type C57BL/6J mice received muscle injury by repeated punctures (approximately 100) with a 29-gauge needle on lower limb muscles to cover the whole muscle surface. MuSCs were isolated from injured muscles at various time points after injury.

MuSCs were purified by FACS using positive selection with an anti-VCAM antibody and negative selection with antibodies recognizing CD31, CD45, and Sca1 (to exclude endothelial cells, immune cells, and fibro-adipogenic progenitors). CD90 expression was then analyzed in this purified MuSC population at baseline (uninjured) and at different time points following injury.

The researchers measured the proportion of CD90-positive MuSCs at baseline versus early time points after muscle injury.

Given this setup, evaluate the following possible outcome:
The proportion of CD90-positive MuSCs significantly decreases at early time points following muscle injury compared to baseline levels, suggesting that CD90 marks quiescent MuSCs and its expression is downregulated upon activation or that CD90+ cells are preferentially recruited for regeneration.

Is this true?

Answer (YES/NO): NO